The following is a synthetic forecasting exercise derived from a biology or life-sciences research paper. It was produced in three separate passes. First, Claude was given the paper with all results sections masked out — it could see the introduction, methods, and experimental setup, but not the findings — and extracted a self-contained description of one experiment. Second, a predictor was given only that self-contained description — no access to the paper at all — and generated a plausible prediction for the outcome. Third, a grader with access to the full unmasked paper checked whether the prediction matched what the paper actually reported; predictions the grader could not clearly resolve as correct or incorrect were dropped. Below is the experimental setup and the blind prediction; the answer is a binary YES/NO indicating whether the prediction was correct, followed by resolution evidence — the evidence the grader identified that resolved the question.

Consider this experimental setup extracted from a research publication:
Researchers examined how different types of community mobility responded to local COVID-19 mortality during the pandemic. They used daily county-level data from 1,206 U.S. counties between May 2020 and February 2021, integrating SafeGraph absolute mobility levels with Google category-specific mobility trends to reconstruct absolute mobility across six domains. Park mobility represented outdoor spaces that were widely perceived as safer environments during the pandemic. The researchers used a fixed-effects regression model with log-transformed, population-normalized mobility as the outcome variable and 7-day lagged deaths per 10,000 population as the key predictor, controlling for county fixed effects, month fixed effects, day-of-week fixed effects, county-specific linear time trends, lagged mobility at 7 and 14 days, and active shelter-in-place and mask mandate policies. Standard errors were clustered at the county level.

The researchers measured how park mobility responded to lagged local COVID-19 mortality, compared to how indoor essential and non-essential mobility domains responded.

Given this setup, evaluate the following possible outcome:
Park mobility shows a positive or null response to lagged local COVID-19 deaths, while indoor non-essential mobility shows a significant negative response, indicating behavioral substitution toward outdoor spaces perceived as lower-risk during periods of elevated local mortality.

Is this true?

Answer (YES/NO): YES